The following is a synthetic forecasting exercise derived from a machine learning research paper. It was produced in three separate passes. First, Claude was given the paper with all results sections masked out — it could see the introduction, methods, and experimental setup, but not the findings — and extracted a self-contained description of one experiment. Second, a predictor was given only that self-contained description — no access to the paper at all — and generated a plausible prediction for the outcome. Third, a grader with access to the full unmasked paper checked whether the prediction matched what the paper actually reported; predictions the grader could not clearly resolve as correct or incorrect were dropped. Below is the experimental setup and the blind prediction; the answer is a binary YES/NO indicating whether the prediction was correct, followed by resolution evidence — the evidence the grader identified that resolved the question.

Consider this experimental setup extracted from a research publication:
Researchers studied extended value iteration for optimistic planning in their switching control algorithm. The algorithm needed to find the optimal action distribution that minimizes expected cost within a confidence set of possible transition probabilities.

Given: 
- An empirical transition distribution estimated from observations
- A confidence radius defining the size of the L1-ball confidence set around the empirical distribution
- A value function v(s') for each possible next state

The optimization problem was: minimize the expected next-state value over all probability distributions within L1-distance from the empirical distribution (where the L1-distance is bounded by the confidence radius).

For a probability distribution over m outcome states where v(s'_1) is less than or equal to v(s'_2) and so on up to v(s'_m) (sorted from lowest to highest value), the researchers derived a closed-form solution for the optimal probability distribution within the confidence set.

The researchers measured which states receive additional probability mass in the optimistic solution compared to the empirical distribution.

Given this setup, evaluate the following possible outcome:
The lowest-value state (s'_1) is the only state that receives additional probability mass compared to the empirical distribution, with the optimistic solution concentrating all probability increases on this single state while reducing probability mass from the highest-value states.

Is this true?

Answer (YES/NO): YES